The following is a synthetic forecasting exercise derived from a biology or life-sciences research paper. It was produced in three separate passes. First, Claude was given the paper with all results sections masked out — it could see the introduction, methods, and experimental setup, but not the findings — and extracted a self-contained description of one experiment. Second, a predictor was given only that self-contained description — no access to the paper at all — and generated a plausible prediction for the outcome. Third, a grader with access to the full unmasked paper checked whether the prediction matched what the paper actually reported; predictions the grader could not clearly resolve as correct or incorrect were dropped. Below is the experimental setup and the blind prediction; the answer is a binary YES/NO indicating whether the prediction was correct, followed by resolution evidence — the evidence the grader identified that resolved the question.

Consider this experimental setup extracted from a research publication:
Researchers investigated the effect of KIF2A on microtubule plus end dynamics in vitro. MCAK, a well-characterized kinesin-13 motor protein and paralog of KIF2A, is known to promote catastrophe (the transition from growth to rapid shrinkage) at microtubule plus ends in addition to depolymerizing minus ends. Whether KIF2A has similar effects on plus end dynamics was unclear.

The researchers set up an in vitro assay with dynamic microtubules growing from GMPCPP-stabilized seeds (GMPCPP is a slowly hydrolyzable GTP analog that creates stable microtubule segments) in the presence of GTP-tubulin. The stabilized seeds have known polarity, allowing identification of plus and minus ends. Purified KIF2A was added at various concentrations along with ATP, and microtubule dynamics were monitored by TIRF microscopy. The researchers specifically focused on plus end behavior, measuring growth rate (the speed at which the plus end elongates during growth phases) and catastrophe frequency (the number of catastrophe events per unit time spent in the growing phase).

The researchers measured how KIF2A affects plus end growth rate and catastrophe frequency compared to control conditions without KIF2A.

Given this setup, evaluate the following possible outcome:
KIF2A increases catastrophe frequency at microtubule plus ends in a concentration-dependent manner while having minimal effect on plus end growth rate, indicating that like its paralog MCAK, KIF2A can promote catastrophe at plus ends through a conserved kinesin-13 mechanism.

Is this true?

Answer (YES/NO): YES